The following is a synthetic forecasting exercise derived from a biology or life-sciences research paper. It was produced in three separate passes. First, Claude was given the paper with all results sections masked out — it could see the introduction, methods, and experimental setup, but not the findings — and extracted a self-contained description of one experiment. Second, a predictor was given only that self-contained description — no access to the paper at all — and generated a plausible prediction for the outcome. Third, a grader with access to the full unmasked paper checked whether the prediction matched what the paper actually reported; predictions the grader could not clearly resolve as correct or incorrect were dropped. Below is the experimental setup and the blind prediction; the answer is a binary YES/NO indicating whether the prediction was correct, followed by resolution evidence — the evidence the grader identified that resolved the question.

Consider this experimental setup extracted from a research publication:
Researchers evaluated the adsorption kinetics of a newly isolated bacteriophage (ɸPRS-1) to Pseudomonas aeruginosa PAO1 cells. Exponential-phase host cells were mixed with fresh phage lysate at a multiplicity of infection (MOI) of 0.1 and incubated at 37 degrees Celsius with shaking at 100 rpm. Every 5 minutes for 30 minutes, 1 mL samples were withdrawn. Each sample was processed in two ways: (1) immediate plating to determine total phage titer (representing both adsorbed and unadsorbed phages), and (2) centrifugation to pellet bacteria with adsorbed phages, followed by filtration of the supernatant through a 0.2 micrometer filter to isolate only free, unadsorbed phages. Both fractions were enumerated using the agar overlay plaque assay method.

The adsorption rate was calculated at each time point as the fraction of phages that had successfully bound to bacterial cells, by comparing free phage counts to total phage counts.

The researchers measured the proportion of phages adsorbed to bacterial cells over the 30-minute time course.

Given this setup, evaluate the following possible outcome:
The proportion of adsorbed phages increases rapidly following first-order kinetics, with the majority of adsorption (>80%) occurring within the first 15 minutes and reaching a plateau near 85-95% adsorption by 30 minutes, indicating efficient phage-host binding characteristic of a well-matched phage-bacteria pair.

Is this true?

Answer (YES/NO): YES